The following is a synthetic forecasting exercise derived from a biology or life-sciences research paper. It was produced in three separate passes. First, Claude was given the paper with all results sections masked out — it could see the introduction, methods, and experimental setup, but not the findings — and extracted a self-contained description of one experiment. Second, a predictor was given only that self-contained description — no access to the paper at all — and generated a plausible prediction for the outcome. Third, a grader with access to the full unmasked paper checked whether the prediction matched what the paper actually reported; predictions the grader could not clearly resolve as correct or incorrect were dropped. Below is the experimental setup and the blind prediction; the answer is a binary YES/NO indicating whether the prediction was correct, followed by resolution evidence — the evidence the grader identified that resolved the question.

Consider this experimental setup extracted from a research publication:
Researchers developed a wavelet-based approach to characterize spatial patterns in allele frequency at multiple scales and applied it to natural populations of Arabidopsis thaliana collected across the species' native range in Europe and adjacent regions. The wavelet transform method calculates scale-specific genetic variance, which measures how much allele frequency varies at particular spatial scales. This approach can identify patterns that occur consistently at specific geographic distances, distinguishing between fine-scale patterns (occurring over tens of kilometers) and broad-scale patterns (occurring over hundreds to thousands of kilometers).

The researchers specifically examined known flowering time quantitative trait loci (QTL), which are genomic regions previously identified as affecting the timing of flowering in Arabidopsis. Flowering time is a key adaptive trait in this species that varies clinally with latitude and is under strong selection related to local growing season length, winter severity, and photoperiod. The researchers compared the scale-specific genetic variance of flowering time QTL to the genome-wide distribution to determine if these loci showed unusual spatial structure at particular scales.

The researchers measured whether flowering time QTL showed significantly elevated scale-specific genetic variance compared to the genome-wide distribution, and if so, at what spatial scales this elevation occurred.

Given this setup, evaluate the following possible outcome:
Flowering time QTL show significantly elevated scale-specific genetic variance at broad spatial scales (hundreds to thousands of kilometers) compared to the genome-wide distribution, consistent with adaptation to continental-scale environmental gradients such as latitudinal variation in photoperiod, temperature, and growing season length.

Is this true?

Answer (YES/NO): NO